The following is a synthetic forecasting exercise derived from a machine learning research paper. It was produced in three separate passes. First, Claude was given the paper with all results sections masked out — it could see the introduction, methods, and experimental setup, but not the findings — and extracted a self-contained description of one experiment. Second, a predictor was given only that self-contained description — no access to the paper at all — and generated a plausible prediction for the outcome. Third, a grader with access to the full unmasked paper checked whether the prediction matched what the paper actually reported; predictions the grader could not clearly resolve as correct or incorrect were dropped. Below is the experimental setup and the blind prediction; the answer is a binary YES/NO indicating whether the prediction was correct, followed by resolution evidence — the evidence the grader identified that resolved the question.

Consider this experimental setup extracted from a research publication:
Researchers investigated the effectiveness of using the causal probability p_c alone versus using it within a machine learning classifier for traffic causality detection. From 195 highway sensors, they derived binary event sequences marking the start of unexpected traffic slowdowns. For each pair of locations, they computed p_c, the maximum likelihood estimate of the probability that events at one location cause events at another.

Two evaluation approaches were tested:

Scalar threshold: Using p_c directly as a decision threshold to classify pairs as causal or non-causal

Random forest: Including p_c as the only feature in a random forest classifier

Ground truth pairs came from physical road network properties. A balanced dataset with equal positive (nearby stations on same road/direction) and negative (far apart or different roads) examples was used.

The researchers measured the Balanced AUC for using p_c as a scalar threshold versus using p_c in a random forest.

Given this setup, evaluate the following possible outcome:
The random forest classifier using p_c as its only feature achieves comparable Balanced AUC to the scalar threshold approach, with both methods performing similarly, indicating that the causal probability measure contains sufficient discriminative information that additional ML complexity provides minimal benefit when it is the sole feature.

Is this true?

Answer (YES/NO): NO